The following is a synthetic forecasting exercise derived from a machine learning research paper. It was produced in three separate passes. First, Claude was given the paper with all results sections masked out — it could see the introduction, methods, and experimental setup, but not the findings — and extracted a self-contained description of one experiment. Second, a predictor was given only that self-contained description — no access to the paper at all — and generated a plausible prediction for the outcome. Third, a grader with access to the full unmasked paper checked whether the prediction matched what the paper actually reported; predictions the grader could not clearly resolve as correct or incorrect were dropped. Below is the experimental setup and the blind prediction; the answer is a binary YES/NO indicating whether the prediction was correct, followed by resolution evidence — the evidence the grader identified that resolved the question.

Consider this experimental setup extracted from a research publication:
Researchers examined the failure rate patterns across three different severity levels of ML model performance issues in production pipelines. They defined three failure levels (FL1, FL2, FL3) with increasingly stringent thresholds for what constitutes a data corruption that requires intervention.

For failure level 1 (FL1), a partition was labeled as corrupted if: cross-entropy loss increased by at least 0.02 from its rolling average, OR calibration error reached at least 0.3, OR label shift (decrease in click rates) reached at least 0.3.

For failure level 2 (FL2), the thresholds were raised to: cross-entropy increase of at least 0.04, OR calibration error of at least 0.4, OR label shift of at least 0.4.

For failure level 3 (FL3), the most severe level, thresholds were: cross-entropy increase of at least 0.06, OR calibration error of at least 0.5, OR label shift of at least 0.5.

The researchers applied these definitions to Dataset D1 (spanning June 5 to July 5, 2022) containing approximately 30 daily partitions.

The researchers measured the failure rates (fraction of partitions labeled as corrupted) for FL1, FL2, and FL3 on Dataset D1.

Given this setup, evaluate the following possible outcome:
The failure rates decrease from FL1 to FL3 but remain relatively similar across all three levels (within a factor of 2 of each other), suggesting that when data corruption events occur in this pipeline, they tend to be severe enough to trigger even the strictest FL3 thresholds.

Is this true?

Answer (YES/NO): YES